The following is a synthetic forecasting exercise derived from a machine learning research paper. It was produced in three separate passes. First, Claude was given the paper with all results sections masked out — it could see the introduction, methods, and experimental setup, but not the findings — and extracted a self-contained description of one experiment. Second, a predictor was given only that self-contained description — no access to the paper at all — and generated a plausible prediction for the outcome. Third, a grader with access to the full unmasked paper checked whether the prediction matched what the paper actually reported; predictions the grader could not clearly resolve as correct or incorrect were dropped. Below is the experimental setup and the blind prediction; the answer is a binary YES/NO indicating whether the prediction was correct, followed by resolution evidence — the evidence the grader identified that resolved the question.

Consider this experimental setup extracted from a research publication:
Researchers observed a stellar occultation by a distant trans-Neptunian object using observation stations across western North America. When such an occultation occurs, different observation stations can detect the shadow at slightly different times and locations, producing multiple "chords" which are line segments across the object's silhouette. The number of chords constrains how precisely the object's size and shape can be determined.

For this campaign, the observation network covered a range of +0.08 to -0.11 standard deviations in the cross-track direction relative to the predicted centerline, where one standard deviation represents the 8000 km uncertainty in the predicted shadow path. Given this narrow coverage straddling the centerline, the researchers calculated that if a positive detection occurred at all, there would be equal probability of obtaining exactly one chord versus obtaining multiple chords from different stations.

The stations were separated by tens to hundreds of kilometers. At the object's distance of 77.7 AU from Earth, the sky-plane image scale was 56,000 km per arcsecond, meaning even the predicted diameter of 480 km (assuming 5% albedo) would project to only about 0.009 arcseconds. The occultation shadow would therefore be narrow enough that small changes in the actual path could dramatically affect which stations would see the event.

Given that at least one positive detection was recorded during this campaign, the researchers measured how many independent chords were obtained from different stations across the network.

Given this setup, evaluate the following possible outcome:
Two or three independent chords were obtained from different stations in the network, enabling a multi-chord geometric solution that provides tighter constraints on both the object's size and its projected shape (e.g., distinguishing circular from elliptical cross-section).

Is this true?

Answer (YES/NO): NO